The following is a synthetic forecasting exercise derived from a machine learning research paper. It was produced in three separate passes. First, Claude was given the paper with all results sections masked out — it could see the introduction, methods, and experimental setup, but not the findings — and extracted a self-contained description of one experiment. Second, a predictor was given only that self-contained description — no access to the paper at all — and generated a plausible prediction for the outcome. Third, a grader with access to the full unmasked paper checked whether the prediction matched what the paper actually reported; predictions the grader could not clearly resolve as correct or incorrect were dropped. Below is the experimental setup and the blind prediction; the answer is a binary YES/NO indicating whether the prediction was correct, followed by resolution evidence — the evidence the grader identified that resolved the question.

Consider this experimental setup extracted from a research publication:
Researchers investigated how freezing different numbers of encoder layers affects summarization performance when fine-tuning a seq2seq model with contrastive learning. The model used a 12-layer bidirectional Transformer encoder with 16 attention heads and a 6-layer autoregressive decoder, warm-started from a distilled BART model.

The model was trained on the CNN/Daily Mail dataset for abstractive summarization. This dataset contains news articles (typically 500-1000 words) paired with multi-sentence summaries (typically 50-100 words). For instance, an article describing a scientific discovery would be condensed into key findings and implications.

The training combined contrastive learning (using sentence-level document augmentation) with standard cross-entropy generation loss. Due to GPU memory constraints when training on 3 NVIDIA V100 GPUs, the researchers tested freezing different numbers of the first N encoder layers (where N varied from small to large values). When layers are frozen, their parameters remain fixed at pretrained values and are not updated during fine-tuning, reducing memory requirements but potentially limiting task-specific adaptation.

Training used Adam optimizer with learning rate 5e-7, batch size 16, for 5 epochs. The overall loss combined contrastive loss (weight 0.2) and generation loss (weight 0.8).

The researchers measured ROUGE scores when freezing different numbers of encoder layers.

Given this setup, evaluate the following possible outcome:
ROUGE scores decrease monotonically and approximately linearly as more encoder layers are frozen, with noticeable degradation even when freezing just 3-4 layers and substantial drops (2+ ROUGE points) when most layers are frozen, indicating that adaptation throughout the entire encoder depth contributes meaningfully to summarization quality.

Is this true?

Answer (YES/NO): NO